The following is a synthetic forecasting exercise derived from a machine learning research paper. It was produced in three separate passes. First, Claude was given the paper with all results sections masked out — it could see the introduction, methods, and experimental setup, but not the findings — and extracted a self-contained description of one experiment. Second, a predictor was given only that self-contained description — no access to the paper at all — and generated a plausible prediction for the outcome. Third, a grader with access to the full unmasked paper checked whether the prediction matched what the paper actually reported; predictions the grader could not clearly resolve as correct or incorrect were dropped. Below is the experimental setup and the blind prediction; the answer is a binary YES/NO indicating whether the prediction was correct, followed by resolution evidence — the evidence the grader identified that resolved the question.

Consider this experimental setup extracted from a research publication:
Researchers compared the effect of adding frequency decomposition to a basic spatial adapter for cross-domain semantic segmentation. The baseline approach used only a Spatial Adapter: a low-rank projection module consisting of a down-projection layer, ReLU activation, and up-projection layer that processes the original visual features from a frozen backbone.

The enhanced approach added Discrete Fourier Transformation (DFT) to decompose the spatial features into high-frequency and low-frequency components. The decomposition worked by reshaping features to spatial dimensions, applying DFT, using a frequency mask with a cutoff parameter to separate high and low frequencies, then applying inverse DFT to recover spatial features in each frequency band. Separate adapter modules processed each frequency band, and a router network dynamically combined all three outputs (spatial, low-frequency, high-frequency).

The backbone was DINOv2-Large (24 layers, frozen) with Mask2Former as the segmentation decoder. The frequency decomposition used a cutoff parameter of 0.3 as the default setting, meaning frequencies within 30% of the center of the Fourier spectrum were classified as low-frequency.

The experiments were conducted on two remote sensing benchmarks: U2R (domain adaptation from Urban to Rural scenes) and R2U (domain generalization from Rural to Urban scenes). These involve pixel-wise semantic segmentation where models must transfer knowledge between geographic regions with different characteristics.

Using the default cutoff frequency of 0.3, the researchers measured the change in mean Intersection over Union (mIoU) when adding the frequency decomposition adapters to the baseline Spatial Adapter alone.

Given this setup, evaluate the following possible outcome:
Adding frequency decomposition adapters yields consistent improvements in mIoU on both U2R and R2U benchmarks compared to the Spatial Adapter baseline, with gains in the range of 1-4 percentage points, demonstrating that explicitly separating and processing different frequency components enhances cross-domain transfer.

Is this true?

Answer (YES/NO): NO